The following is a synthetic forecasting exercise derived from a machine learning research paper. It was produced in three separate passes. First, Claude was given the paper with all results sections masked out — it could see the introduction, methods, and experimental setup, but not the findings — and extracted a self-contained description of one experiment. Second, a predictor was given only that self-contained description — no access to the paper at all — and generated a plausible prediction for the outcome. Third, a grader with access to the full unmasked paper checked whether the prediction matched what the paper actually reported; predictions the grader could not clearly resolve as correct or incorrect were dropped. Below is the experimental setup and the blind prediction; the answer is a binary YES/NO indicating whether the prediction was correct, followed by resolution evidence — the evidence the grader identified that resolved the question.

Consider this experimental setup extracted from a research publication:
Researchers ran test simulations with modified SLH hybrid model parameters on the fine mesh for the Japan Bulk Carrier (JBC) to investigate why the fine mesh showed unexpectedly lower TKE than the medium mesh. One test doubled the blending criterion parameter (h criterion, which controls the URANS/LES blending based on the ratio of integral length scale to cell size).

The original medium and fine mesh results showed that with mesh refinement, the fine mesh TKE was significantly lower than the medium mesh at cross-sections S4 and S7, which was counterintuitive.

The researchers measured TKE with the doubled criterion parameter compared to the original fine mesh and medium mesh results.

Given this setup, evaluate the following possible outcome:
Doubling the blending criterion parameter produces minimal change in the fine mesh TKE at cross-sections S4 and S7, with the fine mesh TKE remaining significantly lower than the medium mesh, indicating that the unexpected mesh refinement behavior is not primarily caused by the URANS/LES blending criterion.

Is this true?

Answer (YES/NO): NO